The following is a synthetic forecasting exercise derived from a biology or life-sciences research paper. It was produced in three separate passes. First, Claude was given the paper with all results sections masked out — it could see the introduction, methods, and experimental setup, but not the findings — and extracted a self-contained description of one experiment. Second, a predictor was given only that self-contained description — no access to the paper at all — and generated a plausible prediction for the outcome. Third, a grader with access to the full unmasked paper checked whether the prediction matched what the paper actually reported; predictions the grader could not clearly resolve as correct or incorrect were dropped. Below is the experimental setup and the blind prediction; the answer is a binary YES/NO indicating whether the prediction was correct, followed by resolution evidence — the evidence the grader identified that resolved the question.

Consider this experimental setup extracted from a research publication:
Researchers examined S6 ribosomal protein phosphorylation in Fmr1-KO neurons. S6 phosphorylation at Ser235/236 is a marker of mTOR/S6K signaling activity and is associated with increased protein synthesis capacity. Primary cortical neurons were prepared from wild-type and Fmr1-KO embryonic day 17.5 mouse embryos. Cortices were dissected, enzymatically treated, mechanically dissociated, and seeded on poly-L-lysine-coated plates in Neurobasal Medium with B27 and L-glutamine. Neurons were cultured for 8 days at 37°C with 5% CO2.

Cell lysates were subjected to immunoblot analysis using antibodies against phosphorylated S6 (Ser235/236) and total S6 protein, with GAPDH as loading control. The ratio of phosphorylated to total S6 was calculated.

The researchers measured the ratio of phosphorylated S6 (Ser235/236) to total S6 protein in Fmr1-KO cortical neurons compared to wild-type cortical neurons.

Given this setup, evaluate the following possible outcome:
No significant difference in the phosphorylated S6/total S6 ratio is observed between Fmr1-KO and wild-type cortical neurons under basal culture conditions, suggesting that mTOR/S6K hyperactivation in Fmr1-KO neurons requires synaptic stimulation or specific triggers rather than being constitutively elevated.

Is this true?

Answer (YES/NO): NO